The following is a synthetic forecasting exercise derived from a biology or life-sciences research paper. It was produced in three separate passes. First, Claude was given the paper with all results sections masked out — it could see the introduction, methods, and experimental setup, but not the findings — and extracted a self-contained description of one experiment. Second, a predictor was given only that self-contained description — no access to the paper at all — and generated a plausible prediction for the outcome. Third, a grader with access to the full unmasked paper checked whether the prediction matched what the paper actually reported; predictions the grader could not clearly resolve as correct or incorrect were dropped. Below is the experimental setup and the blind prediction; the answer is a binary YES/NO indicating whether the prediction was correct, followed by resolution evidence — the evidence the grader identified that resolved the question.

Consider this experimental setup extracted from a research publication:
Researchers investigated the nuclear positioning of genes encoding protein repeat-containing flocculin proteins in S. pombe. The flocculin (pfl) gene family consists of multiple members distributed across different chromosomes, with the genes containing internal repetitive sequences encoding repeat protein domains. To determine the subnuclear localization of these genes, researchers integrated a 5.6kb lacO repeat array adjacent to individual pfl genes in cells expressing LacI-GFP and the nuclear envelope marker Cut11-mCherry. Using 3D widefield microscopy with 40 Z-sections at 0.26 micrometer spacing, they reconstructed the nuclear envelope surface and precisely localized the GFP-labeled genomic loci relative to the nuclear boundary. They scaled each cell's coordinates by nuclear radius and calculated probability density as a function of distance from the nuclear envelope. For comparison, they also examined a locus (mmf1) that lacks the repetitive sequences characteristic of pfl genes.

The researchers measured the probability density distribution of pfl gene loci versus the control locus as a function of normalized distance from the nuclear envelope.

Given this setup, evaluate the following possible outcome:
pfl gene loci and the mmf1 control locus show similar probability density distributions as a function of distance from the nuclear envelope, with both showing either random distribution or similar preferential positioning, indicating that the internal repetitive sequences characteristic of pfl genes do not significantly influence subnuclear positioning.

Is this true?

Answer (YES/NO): NO